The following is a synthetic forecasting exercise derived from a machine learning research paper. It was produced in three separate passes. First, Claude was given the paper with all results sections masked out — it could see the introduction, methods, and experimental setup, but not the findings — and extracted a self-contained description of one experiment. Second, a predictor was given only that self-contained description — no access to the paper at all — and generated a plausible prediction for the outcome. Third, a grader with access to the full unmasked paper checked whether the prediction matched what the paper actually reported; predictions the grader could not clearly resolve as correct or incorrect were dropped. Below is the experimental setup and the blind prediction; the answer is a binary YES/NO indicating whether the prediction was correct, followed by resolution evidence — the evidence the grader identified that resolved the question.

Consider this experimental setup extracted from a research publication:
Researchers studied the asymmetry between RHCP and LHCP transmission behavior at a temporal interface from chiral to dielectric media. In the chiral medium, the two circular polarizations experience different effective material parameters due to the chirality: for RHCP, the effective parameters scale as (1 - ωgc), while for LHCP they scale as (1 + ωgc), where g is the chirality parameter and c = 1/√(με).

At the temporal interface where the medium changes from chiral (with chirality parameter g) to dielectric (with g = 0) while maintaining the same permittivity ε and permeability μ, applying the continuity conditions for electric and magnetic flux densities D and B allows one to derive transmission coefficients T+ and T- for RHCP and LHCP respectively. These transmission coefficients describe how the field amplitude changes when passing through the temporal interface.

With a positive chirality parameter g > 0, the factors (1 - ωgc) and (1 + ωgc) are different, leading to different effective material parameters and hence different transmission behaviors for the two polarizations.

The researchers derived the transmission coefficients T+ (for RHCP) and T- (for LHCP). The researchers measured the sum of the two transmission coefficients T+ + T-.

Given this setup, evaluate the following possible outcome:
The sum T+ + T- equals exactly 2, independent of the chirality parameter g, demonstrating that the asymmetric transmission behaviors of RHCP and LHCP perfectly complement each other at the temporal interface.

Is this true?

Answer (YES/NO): YES